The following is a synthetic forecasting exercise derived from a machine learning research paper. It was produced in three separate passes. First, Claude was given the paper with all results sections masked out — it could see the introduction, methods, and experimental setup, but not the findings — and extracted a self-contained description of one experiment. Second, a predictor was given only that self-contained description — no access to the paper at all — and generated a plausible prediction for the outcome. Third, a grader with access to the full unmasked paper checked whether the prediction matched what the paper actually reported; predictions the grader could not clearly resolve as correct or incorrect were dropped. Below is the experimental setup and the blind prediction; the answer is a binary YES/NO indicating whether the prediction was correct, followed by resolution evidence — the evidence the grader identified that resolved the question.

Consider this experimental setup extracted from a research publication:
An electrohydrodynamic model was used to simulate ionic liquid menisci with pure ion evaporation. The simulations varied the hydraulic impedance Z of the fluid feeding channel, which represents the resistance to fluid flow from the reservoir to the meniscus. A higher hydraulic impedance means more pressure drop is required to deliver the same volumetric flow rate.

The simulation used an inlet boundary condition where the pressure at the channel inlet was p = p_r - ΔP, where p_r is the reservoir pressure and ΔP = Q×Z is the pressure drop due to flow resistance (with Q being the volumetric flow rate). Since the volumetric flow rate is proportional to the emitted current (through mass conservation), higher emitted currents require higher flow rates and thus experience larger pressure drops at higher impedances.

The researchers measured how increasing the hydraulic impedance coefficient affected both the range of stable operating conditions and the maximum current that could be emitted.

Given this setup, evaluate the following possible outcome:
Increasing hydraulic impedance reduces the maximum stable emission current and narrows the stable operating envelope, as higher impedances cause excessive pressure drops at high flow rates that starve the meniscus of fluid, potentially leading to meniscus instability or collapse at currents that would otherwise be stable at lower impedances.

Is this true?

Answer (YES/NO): NO